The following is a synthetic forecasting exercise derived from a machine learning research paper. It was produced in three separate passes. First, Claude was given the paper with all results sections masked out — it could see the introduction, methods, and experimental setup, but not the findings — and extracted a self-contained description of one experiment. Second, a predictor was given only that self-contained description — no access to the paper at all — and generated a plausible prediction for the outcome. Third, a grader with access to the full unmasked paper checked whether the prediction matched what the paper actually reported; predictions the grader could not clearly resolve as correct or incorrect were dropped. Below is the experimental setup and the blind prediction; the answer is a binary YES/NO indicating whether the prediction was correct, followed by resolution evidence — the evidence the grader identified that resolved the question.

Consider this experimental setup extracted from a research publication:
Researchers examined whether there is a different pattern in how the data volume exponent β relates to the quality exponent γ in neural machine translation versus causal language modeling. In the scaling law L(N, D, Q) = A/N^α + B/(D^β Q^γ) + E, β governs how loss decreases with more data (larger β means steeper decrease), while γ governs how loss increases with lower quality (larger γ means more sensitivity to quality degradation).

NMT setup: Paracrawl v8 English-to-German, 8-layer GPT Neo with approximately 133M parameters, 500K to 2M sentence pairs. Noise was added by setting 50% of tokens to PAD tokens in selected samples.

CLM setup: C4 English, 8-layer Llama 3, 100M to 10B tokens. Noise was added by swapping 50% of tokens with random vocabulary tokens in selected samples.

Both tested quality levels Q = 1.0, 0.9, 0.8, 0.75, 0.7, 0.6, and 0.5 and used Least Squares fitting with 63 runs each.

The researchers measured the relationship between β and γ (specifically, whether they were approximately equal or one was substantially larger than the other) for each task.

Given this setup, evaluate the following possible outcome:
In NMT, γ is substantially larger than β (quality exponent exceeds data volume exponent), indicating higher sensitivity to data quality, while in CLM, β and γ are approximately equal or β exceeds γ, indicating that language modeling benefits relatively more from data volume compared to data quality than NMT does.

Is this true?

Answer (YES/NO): NO